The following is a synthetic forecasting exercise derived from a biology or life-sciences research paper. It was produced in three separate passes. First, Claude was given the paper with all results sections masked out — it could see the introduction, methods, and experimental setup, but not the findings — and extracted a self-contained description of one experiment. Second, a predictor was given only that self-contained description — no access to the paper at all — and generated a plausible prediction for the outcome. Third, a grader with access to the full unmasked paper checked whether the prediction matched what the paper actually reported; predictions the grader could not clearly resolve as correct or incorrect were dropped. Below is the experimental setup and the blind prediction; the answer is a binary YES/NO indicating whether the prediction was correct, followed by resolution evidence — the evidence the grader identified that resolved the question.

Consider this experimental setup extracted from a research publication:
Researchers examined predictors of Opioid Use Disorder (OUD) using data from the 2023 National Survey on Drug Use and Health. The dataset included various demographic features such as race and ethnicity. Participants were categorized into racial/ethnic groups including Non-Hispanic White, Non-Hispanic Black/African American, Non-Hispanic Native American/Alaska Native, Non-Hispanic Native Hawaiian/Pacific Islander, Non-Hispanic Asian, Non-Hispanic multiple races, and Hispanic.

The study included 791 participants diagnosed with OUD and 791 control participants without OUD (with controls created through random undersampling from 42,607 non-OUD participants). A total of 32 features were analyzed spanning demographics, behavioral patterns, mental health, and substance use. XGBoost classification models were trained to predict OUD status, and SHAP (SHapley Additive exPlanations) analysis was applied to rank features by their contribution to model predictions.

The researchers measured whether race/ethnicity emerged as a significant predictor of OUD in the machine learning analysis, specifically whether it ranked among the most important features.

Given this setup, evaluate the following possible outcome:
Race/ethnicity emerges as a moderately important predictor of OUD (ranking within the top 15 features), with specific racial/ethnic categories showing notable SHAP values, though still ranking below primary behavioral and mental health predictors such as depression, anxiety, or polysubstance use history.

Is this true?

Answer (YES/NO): NO